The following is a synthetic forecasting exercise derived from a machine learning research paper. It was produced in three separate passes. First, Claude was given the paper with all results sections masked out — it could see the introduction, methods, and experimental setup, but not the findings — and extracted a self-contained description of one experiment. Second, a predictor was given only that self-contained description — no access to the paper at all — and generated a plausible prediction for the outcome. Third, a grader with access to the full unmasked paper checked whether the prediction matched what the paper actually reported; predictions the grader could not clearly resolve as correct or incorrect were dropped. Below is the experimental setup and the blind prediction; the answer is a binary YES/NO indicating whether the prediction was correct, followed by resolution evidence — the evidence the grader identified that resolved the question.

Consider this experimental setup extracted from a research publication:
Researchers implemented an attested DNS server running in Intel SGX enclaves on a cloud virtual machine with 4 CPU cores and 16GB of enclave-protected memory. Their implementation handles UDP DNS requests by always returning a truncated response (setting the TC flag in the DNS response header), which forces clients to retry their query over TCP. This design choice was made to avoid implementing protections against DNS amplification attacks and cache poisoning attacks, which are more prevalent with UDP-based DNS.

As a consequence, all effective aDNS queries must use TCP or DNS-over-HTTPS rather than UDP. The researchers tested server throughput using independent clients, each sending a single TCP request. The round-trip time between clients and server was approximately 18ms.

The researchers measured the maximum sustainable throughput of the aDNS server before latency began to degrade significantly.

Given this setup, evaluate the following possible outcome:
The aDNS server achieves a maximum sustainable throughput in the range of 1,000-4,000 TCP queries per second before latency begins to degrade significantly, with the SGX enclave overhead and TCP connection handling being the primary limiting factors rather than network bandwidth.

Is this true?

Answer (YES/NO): YES